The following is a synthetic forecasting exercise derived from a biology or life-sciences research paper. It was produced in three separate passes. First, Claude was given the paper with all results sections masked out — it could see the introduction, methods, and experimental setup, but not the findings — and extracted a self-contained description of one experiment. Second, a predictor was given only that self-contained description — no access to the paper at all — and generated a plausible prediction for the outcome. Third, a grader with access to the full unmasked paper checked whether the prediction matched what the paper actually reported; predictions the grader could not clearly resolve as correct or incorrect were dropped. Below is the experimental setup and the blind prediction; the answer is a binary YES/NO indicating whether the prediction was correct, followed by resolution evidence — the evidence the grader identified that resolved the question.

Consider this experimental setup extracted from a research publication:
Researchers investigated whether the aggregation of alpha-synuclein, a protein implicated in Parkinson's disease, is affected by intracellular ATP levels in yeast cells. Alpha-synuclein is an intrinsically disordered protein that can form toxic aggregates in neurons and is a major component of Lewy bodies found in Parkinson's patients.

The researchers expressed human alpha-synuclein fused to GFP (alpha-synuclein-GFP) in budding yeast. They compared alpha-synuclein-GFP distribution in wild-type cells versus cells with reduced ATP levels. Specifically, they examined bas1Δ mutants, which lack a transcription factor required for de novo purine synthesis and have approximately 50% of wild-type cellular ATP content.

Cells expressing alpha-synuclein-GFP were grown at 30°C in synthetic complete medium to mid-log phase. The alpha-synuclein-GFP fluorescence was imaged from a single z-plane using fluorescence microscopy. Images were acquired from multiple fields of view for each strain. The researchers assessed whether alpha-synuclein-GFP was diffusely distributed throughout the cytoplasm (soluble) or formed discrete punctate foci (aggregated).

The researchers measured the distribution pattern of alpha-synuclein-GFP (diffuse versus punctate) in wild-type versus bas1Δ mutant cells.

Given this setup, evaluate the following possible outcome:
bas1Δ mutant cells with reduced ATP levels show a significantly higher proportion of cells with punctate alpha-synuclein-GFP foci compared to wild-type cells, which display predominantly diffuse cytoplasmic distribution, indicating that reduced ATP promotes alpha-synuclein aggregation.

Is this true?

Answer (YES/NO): YES